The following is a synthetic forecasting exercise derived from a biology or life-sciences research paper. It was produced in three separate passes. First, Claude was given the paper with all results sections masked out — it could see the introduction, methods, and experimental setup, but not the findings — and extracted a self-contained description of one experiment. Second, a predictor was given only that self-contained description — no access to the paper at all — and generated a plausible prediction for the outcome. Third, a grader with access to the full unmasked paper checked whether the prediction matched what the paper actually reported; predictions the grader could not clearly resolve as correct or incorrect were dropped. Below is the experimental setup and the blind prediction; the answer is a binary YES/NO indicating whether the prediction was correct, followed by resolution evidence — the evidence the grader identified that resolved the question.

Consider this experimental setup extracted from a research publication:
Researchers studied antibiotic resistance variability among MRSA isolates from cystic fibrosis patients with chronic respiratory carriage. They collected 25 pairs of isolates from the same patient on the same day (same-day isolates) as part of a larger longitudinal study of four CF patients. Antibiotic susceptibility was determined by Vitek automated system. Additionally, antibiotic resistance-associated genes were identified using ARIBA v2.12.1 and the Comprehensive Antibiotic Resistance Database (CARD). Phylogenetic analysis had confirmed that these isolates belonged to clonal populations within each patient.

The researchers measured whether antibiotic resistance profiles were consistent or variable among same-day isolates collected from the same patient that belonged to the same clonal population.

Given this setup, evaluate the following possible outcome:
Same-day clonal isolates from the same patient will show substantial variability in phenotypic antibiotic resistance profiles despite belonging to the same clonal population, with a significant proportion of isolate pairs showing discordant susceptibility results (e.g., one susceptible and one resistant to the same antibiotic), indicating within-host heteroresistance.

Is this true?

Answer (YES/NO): NO